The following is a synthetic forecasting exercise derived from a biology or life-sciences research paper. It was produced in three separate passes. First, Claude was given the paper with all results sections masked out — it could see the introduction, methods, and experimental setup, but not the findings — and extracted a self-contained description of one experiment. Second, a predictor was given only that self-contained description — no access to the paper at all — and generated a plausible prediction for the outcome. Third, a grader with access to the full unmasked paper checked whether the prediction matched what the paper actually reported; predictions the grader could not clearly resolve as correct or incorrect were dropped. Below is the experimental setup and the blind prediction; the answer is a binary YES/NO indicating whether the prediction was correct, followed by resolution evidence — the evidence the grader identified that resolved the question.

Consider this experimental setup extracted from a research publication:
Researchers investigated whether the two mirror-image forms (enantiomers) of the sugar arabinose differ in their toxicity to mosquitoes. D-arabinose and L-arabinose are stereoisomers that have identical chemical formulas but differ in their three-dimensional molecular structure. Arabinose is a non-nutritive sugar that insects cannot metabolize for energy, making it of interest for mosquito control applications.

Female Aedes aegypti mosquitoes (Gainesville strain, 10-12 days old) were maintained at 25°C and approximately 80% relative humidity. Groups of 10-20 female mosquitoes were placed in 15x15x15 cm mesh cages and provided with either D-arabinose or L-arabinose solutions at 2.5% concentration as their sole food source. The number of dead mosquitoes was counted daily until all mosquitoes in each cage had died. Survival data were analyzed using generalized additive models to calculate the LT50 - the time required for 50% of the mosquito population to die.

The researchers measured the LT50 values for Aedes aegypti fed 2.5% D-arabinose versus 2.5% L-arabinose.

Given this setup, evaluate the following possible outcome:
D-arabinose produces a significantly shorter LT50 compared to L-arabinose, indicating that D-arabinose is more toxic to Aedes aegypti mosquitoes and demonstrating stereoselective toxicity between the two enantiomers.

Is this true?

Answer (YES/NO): NO